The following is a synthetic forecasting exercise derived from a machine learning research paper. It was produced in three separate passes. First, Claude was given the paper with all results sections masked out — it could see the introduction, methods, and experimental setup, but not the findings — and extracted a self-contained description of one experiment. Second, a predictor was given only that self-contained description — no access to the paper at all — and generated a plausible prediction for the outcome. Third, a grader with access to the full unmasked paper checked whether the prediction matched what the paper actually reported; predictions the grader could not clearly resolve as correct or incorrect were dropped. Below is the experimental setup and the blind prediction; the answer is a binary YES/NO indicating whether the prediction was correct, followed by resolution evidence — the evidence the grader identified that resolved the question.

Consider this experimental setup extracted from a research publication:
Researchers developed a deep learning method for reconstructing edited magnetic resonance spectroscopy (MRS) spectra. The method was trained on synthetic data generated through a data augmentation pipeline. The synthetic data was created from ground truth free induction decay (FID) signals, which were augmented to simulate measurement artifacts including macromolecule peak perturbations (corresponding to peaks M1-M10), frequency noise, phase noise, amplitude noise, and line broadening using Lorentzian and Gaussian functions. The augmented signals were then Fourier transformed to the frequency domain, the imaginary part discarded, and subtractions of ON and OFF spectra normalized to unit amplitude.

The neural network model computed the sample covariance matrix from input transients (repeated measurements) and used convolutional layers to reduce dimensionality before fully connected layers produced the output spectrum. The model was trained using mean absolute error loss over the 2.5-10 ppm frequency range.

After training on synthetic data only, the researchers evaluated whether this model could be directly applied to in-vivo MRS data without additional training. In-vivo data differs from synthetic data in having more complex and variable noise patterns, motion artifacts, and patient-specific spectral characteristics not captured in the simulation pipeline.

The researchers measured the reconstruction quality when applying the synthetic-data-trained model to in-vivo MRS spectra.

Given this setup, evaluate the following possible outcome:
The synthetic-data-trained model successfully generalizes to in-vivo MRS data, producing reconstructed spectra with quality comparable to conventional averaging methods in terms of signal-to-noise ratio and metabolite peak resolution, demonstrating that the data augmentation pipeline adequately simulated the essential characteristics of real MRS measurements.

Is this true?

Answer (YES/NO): NO